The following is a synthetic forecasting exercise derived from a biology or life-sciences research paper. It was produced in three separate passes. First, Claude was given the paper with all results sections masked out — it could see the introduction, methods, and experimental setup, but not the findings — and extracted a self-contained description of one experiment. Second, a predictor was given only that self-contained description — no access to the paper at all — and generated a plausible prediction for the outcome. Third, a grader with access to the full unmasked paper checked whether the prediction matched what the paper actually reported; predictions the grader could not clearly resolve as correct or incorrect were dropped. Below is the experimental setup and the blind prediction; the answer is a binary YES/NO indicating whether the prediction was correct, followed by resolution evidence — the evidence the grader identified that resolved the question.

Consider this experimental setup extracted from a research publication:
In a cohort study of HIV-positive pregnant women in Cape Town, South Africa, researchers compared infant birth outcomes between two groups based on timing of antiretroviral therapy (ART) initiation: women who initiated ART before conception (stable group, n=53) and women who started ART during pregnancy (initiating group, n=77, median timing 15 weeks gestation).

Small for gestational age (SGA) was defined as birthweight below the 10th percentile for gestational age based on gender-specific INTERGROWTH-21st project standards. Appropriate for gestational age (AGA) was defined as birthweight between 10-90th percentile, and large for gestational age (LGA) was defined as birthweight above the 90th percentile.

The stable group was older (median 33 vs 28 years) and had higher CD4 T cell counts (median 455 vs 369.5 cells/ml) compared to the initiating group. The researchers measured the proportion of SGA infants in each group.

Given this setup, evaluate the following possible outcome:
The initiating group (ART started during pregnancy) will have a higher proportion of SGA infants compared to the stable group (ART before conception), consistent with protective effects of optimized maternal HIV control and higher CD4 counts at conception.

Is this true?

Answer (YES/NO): NO